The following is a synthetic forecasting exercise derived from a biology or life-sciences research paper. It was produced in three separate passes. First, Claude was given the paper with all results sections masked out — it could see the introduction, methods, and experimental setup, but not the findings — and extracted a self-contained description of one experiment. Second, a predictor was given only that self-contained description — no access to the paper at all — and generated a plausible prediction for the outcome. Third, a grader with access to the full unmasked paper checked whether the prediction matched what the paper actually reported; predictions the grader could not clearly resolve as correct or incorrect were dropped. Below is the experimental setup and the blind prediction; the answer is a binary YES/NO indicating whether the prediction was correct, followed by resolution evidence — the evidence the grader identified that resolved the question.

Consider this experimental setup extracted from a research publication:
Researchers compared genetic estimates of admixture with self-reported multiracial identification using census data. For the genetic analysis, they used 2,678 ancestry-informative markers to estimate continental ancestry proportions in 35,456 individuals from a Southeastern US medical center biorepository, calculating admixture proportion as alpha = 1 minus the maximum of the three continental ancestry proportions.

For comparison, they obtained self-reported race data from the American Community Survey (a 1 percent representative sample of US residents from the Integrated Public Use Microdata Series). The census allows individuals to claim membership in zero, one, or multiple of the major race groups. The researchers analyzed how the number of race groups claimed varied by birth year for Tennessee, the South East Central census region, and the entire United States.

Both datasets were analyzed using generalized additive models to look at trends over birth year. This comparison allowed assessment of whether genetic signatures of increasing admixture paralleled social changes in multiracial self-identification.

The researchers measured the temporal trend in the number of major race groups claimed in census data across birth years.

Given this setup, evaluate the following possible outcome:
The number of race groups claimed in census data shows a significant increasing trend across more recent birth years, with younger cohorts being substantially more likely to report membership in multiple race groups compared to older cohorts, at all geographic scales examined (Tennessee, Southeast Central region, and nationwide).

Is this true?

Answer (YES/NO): YES